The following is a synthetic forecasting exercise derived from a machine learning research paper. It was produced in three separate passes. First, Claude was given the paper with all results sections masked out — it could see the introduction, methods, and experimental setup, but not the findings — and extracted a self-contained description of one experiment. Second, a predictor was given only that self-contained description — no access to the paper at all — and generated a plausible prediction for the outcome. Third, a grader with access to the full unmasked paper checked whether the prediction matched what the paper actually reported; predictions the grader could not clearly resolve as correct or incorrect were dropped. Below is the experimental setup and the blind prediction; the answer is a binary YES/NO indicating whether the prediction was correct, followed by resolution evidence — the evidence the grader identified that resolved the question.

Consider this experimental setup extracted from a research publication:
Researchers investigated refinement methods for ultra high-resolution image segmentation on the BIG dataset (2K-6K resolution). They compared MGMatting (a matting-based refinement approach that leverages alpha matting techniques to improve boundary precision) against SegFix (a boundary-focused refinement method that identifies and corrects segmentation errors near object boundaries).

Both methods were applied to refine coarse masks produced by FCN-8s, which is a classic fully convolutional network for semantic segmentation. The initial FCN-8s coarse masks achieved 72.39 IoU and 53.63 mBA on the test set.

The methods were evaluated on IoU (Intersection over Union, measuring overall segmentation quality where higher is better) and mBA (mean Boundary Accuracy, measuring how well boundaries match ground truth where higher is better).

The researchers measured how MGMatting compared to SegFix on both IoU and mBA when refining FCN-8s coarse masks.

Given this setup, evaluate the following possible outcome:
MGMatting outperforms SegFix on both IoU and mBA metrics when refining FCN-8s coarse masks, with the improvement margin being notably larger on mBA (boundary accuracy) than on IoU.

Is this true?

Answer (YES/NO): NO